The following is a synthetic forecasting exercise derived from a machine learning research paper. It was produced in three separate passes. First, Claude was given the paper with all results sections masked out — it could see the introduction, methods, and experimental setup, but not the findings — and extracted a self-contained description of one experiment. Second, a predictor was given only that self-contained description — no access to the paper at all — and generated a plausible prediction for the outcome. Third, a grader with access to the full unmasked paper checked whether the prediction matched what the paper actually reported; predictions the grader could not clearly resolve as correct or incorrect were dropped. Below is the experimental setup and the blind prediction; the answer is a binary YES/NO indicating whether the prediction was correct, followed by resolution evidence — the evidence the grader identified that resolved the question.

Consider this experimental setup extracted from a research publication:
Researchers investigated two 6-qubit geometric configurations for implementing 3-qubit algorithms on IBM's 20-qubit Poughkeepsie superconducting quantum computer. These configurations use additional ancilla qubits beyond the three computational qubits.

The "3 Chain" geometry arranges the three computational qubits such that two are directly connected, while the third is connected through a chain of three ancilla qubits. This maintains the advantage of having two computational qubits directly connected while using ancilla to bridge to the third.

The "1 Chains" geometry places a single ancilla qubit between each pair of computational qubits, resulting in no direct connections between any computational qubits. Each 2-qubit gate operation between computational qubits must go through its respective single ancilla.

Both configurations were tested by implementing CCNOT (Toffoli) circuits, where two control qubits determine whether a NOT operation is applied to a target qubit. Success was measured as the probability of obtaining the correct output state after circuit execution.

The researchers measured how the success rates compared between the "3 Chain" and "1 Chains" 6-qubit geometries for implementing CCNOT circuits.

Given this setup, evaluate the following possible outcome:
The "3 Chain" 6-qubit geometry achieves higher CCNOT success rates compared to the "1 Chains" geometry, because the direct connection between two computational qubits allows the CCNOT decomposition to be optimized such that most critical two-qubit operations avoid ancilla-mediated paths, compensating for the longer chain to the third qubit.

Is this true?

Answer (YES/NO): YES